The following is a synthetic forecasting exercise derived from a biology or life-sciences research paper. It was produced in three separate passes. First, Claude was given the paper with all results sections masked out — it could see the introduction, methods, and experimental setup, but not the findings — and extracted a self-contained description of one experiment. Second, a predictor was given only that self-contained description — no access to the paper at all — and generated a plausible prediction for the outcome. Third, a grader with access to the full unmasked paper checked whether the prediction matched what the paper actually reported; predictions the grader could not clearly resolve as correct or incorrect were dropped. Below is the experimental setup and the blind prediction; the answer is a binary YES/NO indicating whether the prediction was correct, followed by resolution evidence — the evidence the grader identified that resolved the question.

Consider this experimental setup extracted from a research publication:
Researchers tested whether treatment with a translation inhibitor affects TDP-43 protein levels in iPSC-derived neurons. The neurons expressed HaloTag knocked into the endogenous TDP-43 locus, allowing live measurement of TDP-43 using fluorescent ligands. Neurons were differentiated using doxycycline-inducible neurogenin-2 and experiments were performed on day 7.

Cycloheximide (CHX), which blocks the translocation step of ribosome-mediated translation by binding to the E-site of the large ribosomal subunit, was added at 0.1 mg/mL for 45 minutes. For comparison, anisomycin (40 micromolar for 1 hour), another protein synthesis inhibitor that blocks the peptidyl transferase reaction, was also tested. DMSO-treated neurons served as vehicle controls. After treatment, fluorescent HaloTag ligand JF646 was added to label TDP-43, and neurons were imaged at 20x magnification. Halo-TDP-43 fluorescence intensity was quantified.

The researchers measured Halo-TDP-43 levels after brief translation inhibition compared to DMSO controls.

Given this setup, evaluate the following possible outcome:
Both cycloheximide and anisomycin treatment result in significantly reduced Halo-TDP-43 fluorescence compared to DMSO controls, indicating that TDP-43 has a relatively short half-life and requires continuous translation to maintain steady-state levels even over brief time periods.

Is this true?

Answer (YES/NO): YES